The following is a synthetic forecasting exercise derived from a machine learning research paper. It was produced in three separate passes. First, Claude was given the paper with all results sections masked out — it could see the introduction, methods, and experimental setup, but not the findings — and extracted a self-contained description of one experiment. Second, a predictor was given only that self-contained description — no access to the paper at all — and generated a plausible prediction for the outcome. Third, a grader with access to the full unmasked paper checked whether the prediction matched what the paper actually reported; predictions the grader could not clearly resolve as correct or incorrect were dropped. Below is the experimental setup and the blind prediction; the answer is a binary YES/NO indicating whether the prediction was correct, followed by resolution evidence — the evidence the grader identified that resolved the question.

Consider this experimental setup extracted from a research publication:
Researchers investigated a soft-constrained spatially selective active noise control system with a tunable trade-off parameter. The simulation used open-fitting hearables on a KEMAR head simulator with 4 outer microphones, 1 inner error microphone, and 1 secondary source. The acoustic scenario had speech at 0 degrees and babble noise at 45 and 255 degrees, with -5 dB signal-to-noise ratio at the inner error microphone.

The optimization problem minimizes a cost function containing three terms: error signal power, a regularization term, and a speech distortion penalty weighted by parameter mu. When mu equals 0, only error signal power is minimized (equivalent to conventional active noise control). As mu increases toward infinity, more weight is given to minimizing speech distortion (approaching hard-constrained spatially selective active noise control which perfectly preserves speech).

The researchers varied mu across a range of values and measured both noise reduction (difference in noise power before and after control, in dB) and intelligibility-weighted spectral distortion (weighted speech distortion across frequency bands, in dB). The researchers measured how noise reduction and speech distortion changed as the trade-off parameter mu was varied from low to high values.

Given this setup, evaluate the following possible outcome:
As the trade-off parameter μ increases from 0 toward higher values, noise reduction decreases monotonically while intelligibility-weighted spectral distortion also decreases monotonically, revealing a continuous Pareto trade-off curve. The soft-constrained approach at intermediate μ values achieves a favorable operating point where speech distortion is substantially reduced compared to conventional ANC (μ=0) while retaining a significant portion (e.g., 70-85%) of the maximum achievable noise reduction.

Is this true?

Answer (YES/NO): NO